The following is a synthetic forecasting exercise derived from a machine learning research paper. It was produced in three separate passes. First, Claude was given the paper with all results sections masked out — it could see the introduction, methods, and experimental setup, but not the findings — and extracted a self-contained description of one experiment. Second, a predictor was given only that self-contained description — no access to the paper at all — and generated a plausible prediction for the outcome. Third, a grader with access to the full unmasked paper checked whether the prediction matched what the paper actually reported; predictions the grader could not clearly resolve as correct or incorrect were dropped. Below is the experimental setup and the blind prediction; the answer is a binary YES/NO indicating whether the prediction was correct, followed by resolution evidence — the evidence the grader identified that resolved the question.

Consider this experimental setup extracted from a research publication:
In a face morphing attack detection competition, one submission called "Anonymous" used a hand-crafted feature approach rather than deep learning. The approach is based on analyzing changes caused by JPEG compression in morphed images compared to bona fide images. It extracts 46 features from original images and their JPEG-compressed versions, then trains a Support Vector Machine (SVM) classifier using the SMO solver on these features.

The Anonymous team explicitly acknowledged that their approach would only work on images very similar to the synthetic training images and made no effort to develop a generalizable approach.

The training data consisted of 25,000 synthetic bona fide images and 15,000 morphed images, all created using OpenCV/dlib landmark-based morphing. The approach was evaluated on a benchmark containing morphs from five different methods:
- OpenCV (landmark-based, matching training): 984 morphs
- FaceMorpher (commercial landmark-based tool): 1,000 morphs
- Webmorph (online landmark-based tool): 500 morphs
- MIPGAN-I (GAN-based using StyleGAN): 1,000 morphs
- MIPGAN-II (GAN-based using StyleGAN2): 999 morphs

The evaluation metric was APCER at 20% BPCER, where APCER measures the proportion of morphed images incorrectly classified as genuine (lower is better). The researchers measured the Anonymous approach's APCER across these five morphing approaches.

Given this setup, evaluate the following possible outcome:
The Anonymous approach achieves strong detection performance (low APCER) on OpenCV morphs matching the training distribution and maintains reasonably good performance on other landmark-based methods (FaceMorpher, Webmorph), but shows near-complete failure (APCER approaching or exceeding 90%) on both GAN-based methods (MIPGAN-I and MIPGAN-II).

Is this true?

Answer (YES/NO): NO